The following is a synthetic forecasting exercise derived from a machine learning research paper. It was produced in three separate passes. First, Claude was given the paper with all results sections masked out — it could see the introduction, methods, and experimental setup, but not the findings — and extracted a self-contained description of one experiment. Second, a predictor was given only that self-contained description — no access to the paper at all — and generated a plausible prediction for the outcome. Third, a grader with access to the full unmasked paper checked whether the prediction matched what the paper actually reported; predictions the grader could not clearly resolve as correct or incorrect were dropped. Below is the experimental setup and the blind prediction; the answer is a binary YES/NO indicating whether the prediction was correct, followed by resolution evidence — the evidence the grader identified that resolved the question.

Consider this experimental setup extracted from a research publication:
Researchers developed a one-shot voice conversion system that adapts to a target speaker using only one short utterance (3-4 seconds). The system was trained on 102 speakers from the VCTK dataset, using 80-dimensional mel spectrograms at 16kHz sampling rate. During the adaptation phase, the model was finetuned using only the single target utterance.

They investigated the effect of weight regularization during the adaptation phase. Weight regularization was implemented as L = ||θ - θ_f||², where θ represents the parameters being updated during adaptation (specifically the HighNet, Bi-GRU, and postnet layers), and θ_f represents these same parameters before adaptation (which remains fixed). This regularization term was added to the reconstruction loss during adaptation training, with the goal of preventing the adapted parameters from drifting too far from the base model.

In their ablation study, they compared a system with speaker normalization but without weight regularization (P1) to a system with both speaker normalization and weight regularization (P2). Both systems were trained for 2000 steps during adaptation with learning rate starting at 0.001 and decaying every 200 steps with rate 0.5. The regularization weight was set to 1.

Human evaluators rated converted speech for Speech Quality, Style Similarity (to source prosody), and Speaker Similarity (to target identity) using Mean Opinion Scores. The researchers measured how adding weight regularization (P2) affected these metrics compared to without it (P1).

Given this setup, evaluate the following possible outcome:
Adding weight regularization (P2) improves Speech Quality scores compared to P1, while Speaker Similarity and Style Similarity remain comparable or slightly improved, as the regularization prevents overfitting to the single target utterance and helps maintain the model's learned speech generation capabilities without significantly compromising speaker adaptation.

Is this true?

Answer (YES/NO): YES